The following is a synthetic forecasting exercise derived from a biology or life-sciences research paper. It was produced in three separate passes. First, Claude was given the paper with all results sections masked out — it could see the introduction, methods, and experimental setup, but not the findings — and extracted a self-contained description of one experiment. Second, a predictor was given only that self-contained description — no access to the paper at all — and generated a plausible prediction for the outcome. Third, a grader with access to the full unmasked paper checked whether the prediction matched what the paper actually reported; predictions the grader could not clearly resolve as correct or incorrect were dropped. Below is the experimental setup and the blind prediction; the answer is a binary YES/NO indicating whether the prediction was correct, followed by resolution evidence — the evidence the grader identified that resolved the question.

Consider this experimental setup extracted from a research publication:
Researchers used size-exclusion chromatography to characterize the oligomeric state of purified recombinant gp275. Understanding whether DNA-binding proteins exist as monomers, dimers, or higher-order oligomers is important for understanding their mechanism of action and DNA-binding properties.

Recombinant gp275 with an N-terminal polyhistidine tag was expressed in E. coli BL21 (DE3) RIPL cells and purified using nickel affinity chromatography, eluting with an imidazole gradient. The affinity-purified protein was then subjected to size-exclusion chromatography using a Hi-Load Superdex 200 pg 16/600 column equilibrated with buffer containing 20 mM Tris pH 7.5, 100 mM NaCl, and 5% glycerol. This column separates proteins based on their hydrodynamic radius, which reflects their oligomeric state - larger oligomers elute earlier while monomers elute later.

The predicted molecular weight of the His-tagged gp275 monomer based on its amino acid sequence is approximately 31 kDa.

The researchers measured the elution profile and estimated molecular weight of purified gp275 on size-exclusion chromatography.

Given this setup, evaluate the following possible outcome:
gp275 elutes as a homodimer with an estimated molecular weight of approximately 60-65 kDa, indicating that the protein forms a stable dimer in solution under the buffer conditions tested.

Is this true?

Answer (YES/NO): NO